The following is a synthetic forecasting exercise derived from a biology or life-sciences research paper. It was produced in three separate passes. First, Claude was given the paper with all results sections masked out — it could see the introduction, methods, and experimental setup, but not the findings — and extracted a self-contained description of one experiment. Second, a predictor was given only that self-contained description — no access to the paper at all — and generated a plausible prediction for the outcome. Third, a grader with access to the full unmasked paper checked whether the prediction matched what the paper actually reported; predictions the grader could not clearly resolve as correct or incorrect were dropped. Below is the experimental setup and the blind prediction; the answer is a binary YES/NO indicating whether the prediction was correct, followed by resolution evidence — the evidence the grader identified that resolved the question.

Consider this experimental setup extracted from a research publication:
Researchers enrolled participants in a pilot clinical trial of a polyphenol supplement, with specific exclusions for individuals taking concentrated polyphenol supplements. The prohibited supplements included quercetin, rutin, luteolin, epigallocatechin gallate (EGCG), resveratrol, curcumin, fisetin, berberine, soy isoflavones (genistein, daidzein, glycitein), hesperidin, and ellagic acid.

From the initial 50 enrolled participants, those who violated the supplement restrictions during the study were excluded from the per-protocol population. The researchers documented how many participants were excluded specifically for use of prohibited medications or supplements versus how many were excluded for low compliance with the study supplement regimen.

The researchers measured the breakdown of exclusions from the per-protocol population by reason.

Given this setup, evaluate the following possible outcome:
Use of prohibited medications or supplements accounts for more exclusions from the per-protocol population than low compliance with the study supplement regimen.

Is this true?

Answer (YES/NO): NO